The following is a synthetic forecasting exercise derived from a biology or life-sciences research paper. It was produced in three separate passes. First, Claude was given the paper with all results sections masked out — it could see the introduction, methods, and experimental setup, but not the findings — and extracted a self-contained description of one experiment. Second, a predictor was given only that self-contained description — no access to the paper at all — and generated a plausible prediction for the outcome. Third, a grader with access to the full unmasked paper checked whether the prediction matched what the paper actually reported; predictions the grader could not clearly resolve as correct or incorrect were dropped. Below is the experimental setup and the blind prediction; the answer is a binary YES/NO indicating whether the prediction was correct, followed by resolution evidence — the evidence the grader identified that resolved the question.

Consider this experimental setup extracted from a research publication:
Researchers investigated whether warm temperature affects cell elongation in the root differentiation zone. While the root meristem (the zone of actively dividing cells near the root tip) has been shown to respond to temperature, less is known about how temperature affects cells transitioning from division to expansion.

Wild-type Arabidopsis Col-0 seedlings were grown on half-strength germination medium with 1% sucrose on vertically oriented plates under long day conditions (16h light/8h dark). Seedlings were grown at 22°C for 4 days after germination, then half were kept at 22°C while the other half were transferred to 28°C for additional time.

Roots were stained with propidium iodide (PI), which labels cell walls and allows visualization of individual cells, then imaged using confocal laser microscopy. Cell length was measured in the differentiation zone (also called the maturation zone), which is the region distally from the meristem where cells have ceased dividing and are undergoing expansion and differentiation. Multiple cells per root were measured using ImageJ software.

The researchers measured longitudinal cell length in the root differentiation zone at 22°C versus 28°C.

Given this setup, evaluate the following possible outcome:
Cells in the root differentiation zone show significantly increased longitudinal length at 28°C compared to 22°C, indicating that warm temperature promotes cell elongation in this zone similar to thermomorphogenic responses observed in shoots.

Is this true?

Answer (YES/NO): YES